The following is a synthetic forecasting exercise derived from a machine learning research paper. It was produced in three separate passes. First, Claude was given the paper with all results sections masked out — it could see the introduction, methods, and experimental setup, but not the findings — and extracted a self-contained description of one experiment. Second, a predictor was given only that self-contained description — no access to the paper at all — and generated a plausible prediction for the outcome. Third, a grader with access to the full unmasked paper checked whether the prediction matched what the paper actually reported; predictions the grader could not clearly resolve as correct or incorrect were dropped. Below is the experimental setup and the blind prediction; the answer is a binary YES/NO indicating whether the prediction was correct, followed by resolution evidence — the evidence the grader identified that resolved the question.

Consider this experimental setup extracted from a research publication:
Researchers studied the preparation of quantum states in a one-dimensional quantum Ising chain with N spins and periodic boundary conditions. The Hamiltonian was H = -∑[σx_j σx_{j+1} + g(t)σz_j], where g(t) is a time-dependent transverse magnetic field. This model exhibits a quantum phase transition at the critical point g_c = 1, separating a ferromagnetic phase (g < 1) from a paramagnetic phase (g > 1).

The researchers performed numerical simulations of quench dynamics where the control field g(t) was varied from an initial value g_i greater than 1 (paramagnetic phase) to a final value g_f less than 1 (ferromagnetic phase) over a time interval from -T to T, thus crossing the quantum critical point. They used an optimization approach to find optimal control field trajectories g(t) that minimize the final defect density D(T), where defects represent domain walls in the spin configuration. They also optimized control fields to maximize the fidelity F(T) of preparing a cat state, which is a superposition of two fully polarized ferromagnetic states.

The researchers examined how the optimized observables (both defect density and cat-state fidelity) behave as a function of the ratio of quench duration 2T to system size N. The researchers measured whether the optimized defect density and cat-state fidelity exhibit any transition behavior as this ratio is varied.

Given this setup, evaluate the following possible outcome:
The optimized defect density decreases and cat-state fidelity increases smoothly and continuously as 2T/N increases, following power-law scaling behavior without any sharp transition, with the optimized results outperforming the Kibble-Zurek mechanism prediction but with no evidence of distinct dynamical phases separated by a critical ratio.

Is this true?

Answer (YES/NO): NO